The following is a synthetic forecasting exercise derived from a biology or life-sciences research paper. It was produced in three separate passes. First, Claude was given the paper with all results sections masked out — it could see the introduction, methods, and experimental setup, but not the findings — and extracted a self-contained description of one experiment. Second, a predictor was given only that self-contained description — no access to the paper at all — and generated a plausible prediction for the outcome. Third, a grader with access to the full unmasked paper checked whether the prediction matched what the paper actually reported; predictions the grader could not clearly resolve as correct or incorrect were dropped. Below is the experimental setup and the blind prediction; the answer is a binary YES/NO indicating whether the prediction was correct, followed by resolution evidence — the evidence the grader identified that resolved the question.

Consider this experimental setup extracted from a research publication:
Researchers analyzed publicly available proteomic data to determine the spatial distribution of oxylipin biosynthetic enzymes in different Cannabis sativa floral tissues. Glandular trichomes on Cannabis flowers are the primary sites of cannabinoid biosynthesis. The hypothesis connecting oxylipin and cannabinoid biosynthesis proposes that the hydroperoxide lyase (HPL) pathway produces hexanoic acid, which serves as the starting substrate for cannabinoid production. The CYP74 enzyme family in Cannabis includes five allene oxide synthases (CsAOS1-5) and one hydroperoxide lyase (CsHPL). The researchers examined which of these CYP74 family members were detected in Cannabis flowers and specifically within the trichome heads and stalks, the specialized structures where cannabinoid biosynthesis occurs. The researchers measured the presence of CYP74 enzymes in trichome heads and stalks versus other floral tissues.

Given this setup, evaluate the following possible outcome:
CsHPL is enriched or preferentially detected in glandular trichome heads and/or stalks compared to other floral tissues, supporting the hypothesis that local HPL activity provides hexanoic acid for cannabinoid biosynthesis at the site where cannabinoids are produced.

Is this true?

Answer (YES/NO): YES